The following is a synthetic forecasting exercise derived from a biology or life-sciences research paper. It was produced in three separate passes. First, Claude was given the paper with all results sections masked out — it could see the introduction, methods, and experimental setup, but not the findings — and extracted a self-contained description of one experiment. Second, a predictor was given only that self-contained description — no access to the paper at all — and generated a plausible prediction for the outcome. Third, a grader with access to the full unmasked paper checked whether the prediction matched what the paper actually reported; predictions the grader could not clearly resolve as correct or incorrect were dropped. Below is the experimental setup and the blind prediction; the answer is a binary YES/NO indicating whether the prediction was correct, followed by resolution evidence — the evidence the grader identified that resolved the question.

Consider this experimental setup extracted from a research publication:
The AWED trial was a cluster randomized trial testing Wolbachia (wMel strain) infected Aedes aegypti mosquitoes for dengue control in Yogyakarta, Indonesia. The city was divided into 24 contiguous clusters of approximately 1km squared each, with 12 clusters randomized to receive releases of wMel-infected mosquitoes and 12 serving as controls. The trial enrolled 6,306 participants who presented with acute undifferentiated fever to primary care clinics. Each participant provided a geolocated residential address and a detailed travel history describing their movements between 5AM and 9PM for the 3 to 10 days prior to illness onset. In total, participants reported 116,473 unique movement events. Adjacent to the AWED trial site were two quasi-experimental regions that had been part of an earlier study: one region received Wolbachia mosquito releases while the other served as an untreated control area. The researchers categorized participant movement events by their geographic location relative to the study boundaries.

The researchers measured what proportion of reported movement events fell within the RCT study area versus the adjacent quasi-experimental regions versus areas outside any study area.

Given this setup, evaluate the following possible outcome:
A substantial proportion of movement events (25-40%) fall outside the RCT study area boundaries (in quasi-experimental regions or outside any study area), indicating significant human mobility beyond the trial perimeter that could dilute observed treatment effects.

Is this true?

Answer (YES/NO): NO